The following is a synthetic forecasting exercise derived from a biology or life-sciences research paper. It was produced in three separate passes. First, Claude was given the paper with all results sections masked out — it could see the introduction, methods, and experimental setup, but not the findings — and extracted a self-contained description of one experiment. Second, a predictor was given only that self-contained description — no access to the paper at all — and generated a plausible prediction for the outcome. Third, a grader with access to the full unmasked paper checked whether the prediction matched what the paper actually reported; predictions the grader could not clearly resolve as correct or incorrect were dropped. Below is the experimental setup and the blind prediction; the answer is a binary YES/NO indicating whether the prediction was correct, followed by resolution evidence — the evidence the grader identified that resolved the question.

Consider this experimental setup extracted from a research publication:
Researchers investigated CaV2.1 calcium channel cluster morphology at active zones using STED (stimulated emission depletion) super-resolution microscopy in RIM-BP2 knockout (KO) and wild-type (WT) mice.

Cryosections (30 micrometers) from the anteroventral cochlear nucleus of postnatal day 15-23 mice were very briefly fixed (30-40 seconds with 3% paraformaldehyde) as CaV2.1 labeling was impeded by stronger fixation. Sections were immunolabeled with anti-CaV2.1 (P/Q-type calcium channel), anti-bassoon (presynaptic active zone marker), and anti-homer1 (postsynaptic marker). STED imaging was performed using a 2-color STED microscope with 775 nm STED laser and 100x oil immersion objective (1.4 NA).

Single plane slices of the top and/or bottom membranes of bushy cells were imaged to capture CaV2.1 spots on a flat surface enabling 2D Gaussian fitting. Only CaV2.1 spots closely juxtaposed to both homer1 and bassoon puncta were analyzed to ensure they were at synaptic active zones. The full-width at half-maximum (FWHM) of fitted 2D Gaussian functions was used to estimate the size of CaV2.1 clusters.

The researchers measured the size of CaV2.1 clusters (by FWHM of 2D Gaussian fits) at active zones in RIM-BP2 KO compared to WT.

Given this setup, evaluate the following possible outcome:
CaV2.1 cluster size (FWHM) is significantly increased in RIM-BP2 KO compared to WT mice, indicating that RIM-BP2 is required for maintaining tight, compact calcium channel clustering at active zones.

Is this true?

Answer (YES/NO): YES